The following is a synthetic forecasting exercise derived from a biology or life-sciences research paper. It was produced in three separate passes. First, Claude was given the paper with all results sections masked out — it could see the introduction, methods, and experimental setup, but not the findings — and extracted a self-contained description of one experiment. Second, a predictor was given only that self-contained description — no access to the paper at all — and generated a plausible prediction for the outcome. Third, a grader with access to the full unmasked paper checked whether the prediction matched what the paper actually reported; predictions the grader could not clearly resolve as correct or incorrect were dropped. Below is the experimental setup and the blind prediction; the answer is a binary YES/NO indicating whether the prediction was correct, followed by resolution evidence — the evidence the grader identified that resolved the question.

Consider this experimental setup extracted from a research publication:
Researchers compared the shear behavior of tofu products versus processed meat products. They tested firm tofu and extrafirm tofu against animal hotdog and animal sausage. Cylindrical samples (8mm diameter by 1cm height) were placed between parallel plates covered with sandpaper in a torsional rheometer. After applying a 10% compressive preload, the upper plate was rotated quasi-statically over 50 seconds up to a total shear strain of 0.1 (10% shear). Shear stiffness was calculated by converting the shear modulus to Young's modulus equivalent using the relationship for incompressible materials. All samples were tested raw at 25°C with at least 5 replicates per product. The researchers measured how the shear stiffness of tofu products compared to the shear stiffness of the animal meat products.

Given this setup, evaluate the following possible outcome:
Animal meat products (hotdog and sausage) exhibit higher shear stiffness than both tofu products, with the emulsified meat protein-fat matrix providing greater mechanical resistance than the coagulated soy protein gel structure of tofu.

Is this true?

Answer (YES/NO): YES